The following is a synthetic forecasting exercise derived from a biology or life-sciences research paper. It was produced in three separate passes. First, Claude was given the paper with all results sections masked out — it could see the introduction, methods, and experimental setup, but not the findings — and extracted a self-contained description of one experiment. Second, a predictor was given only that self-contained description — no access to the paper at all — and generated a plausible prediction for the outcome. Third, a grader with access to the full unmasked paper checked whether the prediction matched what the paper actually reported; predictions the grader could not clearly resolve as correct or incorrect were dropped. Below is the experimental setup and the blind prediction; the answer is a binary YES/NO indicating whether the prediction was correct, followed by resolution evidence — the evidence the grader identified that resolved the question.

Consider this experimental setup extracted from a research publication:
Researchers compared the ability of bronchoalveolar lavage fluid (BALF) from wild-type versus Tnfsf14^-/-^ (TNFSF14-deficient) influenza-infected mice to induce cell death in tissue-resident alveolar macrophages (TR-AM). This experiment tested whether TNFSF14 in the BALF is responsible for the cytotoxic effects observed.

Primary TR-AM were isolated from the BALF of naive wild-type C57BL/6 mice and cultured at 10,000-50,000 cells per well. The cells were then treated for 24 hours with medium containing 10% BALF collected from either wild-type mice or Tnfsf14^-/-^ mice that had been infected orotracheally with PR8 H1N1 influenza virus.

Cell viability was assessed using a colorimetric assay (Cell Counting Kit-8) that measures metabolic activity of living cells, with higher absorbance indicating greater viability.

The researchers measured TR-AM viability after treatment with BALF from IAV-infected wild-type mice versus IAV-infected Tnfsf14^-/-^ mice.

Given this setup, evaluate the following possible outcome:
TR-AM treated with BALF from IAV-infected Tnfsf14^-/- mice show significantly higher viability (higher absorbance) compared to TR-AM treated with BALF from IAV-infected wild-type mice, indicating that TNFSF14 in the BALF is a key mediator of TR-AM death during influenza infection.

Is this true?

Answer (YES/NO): YES